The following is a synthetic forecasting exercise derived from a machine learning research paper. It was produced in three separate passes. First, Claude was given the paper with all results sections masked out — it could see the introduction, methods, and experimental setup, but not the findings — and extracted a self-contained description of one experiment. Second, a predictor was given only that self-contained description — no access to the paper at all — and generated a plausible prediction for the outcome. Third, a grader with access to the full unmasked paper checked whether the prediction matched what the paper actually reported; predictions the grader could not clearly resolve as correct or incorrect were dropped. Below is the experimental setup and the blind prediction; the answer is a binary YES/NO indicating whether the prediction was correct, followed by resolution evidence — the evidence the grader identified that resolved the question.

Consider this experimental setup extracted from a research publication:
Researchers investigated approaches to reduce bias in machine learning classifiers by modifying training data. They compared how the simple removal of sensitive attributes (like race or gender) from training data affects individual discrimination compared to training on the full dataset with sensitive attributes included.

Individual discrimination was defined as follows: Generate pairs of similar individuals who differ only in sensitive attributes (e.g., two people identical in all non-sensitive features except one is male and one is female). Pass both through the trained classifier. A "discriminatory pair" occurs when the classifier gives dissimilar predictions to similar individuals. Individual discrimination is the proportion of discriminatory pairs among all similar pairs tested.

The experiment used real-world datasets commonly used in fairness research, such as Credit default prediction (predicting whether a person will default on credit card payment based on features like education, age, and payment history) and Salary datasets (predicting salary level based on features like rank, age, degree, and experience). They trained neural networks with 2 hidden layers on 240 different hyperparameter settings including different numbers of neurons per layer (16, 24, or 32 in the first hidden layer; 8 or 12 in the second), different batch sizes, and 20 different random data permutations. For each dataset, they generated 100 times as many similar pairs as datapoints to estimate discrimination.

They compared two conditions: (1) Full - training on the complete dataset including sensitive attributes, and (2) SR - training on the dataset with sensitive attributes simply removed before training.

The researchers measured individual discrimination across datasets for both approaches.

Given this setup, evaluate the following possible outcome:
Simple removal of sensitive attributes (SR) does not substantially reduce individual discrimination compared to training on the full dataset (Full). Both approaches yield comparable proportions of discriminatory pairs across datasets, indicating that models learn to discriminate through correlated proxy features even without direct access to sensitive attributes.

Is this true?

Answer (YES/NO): NO